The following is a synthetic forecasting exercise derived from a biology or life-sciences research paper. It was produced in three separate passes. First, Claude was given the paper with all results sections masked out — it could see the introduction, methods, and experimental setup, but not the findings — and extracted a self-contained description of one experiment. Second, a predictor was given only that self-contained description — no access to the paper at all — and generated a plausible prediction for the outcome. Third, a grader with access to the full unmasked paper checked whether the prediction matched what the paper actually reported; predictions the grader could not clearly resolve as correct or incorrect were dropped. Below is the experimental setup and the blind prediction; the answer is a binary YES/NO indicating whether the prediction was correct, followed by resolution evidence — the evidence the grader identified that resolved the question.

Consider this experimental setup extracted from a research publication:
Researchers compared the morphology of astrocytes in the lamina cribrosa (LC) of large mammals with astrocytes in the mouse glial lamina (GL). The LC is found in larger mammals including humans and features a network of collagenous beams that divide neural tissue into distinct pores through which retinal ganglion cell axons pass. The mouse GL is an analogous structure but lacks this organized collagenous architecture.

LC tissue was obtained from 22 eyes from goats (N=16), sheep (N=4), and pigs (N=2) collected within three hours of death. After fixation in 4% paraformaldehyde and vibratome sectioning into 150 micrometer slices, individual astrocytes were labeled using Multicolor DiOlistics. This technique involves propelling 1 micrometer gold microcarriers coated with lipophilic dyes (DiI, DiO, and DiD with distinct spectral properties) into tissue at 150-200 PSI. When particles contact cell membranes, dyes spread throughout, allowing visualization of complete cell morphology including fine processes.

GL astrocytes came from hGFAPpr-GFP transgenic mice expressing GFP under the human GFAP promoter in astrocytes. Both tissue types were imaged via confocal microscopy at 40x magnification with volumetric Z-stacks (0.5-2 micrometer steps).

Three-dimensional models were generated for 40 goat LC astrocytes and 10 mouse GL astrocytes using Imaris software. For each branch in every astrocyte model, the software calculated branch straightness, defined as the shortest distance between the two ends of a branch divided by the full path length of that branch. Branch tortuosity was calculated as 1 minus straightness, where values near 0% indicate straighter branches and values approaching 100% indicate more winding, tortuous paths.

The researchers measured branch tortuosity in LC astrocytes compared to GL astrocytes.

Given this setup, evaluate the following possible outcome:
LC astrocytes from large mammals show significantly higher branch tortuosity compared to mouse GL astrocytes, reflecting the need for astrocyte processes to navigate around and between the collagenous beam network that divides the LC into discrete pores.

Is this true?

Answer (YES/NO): YES